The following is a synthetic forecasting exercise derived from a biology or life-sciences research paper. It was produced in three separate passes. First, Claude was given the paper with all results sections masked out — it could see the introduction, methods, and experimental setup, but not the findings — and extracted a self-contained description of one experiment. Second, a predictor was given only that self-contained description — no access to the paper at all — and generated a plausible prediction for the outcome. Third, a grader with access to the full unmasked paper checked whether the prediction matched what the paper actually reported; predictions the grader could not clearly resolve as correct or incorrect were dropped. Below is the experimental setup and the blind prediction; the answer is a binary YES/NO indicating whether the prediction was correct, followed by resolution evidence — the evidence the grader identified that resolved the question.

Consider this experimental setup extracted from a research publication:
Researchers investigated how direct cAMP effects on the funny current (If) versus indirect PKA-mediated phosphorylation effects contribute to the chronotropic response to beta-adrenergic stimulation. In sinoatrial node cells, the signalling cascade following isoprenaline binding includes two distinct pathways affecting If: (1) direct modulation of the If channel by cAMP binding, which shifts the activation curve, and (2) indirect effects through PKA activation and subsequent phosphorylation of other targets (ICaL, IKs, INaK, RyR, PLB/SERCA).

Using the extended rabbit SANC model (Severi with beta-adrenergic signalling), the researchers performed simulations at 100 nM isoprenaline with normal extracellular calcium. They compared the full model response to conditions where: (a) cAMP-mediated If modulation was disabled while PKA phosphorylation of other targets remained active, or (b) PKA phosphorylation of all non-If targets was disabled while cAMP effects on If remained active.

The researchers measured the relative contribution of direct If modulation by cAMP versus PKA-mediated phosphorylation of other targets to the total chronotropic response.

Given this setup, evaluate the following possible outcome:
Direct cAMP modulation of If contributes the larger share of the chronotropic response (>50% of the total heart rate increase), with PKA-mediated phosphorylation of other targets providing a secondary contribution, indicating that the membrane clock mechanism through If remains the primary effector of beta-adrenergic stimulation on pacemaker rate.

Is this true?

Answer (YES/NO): NO